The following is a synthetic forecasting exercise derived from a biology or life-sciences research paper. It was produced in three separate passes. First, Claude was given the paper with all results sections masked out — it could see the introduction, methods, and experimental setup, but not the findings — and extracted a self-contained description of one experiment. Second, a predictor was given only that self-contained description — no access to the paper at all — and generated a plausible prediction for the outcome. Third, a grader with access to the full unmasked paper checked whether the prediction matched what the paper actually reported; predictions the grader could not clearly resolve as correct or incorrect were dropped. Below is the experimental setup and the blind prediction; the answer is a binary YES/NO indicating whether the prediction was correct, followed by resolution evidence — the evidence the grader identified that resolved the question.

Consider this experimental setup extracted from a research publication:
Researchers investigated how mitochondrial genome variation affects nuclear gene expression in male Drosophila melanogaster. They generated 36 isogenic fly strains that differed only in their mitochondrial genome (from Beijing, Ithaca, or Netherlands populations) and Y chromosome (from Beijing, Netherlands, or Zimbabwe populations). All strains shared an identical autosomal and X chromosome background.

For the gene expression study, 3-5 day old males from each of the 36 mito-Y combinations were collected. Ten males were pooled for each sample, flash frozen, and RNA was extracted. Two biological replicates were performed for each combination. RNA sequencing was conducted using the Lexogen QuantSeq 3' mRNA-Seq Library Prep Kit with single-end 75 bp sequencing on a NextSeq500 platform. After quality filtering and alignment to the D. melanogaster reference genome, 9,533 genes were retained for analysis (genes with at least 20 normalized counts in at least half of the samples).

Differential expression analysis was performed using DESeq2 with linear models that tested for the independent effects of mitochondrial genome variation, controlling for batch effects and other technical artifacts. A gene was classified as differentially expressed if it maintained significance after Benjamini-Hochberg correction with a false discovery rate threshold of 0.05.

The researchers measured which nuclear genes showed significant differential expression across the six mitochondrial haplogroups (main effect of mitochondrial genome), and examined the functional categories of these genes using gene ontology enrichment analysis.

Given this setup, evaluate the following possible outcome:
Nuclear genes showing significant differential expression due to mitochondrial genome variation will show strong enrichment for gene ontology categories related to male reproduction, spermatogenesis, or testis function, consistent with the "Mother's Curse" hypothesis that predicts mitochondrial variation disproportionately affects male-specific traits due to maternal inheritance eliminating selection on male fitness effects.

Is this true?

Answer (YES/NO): NO